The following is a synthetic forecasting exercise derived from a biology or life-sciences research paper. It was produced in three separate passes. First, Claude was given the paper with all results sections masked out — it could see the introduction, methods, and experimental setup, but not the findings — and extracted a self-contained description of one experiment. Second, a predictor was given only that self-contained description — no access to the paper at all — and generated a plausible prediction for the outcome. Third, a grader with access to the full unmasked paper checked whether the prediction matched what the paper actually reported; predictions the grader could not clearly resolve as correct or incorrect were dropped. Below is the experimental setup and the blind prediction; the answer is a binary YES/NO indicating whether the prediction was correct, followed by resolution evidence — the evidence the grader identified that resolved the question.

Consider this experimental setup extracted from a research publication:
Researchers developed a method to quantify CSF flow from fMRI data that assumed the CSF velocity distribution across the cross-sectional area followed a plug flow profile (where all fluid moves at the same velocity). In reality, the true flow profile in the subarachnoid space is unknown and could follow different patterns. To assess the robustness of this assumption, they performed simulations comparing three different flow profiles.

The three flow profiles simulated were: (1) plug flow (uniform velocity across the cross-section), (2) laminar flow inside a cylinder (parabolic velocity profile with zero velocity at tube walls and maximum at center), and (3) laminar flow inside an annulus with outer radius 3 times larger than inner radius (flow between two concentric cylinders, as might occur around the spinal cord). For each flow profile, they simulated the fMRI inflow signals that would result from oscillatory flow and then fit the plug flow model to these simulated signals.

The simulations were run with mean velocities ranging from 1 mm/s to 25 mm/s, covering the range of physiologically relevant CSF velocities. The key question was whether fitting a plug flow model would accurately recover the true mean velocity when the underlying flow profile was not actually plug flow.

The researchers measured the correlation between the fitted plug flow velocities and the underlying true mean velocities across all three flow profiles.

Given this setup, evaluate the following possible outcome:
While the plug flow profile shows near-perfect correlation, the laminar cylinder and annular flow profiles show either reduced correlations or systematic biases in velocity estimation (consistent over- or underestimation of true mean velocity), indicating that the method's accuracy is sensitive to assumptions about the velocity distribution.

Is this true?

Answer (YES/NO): NO